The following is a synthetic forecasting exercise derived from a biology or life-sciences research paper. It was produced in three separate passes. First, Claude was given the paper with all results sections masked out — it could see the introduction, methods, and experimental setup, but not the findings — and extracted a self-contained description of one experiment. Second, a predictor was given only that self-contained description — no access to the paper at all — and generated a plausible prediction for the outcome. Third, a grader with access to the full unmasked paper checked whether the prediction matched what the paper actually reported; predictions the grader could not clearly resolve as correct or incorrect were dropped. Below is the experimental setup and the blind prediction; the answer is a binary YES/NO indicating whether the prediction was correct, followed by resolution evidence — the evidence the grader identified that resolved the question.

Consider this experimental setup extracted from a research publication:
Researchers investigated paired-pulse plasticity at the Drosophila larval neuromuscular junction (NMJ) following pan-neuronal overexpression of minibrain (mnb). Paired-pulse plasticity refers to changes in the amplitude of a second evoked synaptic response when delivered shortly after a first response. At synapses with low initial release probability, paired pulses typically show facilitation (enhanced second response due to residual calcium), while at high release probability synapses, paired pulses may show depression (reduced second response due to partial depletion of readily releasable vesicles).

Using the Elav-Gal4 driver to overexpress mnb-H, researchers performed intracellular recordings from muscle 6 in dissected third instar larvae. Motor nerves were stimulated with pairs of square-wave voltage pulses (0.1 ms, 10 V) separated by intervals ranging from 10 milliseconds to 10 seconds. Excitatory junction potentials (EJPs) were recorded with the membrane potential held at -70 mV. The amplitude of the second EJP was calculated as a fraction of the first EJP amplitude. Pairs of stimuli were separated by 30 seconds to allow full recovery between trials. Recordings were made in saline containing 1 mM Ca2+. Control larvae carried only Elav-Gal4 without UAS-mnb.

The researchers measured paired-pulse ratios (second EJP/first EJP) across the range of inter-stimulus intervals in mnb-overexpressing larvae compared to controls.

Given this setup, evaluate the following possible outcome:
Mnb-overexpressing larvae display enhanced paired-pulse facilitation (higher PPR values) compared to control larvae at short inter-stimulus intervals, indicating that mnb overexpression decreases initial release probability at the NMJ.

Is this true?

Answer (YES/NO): NO